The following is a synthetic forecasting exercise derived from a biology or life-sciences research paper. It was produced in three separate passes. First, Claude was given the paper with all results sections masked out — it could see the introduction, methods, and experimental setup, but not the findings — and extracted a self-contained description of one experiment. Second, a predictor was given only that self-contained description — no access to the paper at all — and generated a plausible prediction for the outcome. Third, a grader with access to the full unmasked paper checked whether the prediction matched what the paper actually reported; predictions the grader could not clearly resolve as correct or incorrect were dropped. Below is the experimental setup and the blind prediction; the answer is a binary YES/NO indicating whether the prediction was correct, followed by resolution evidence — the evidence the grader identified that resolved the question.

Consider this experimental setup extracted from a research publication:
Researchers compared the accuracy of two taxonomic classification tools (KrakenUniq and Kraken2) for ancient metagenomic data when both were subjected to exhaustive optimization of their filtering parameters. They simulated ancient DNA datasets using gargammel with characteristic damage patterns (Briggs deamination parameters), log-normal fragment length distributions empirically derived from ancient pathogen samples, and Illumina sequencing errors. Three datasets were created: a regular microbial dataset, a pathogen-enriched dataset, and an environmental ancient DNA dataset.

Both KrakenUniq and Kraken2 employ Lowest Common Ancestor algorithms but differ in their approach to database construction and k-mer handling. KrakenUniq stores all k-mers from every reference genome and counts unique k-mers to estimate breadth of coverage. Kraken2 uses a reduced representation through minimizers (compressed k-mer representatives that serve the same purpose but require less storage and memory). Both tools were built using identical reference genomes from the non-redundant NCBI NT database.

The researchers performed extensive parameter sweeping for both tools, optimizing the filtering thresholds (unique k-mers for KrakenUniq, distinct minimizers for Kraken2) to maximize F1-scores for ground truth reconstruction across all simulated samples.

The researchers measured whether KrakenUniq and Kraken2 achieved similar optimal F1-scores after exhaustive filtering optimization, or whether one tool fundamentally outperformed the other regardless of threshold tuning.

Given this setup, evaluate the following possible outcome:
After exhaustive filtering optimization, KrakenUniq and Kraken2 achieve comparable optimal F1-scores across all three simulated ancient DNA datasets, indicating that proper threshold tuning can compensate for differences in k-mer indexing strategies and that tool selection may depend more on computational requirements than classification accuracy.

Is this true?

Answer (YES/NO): NO